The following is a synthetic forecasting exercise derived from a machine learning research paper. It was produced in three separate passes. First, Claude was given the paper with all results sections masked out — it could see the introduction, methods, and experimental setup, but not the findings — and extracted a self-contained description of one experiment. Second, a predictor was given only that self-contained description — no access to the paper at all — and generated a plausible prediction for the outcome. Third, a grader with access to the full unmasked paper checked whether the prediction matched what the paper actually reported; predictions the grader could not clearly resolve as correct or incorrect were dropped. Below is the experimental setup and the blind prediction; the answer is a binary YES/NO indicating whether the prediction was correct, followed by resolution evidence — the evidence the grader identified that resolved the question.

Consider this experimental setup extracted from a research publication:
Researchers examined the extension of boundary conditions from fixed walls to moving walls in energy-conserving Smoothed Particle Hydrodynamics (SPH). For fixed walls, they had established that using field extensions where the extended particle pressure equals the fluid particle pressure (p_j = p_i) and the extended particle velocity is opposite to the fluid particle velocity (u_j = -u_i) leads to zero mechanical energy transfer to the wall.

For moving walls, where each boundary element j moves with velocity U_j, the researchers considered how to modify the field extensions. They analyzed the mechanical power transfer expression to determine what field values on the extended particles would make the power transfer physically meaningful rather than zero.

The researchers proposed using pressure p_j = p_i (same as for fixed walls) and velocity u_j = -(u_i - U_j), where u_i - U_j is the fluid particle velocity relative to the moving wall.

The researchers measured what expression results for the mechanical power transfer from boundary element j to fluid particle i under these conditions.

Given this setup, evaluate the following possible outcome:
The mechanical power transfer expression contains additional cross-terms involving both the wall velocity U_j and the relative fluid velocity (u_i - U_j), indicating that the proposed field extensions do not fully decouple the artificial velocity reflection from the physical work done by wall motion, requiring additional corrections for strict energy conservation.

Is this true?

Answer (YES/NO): NO